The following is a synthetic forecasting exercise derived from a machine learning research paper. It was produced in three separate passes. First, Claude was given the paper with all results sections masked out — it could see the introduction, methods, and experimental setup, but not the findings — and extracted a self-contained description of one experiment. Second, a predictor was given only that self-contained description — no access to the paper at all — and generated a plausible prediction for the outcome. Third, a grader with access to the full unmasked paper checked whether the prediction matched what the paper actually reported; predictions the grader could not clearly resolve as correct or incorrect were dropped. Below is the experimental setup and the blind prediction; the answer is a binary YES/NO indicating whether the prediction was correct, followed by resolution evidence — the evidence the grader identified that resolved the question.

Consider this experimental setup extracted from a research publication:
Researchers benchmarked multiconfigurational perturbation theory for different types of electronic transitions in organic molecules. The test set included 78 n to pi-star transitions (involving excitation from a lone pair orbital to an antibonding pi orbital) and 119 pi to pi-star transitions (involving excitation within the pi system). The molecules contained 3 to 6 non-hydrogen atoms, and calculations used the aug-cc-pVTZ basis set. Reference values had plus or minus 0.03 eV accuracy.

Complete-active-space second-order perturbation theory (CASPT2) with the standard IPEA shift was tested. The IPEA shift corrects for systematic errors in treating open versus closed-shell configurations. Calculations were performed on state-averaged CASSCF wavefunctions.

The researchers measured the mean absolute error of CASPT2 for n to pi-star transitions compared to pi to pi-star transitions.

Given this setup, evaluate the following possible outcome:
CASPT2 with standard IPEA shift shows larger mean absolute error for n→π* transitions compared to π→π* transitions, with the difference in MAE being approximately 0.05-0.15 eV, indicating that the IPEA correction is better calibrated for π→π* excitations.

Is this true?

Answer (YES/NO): NO